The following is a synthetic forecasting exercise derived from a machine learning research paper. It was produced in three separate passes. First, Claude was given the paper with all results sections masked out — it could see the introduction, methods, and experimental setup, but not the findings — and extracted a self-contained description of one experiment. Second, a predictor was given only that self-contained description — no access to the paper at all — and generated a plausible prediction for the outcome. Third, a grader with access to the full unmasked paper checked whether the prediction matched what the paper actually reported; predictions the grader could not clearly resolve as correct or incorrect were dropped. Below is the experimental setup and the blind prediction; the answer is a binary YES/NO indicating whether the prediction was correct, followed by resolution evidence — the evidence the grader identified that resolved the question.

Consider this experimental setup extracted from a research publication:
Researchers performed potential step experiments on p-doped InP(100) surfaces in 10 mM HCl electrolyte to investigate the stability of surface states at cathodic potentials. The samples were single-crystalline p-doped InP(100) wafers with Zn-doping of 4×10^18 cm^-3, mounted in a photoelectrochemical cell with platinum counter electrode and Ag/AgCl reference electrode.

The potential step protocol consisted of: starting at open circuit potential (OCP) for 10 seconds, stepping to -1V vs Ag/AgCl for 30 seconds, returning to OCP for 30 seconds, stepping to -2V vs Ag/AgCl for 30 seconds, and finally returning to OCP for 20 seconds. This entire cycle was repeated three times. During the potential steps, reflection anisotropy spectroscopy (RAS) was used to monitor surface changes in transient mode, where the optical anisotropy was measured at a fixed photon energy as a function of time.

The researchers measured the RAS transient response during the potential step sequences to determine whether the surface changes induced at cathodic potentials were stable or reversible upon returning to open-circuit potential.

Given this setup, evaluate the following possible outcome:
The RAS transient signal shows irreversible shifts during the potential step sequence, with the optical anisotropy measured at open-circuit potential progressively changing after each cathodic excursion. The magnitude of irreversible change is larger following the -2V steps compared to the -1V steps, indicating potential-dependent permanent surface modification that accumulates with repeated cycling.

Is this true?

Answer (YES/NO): NO